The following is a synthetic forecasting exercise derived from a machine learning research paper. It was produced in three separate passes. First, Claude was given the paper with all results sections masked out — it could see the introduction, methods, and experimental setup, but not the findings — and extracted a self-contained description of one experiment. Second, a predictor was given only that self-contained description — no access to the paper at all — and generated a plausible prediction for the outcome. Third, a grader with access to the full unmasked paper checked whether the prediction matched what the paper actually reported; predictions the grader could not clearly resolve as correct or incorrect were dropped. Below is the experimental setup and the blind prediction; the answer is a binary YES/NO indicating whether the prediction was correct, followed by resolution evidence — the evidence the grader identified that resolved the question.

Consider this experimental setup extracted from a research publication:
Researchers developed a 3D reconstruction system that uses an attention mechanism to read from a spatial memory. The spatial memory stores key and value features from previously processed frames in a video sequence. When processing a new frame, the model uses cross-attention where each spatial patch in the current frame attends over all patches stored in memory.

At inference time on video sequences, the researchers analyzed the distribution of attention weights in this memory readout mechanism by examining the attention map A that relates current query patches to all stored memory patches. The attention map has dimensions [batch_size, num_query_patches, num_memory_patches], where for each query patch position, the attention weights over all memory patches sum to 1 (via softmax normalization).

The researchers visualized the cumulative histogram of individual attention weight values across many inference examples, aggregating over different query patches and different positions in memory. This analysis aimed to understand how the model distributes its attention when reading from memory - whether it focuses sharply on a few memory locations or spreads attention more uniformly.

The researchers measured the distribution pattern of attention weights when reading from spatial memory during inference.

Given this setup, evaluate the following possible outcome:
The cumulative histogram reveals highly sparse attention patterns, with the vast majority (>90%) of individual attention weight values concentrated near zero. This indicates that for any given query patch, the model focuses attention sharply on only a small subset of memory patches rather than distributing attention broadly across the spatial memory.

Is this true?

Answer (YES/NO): YES